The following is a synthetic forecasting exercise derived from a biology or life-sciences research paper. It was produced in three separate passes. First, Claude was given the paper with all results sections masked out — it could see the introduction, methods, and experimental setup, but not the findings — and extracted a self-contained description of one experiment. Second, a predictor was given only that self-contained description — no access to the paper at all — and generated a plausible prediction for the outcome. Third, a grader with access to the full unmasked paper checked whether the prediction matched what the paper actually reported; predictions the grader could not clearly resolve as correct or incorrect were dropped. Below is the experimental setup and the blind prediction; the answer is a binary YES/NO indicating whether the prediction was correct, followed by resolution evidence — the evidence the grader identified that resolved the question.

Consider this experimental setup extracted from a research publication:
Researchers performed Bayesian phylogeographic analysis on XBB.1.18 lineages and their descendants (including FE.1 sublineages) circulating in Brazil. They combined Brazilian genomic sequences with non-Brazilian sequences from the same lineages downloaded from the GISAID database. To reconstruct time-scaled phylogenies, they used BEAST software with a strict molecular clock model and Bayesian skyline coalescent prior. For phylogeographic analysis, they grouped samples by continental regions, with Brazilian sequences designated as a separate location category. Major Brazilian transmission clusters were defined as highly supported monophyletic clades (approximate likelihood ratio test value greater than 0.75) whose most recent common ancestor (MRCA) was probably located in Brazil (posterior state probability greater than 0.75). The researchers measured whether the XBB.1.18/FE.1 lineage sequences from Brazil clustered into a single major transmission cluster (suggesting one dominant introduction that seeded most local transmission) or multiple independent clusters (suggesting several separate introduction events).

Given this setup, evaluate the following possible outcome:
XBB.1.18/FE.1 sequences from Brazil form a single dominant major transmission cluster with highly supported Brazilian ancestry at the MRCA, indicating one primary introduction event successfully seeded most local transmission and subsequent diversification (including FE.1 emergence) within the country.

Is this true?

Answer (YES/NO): YES